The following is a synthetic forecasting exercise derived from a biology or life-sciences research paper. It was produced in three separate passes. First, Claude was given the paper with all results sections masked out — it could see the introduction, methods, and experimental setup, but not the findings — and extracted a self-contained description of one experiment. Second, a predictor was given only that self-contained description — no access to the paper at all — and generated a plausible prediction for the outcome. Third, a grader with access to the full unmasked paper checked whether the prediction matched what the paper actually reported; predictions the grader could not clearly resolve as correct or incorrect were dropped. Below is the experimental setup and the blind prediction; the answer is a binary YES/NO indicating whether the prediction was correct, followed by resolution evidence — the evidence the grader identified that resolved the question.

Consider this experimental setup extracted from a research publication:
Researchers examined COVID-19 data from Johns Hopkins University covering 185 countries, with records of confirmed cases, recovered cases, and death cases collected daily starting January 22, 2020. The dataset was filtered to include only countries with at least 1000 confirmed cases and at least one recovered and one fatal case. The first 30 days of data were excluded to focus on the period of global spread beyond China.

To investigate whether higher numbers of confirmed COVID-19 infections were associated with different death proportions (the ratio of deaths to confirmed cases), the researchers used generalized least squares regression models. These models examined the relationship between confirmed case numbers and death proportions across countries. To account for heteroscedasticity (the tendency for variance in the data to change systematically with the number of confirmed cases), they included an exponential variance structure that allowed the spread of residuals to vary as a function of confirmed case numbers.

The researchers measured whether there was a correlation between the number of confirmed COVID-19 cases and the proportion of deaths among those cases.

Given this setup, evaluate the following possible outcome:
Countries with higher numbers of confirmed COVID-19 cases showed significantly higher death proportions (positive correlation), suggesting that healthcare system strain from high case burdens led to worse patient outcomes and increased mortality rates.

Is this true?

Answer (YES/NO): YES